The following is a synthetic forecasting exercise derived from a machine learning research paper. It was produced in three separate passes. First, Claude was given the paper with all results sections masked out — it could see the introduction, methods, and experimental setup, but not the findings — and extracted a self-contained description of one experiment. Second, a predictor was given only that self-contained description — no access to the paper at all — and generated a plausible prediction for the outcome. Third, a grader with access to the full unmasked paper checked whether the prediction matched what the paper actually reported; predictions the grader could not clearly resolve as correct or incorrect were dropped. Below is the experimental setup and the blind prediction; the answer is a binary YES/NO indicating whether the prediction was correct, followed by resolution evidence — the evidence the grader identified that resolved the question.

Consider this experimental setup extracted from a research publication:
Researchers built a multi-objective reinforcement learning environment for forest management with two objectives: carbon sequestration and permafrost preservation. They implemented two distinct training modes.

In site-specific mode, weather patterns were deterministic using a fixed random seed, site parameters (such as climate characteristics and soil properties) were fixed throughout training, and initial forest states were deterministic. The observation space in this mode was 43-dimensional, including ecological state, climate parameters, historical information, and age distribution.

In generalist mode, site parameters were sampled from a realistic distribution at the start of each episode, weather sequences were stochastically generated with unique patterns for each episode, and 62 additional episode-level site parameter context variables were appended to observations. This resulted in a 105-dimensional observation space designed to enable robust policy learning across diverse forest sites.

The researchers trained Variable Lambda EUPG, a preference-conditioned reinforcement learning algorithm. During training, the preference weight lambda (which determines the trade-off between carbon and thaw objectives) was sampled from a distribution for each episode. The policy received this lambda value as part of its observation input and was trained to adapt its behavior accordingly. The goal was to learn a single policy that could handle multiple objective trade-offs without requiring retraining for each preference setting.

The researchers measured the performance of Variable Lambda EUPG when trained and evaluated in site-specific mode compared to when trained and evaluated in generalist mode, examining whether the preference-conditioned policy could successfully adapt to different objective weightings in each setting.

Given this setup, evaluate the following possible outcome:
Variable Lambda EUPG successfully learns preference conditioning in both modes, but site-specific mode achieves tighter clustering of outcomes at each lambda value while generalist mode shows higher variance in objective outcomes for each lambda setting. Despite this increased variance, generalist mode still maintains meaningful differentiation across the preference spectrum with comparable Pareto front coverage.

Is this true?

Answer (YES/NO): NO